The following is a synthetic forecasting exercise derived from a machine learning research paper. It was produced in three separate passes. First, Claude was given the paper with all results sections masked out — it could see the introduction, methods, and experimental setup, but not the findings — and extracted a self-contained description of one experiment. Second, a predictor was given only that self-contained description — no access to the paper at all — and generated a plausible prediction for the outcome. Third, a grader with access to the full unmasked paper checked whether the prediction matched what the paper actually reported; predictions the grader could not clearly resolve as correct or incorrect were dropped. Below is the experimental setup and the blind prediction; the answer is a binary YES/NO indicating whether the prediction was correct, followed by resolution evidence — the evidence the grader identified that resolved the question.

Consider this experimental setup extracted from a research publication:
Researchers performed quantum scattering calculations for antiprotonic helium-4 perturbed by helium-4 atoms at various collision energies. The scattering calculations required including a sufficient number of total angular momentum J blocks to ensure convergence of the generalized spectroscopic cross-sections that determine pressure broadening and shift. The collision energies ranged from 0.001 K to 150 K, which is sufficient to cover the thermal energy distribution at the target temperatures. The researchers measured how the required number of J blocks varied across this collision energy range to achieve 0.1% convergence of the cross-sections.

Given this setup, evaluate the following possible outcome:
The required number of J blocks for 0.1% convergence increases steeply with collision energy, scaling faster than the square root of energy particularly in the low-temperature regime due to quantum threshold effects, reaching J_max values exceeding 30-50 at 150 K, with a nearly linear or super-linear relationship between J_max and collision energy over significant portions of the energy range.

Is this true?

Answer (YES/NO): NO